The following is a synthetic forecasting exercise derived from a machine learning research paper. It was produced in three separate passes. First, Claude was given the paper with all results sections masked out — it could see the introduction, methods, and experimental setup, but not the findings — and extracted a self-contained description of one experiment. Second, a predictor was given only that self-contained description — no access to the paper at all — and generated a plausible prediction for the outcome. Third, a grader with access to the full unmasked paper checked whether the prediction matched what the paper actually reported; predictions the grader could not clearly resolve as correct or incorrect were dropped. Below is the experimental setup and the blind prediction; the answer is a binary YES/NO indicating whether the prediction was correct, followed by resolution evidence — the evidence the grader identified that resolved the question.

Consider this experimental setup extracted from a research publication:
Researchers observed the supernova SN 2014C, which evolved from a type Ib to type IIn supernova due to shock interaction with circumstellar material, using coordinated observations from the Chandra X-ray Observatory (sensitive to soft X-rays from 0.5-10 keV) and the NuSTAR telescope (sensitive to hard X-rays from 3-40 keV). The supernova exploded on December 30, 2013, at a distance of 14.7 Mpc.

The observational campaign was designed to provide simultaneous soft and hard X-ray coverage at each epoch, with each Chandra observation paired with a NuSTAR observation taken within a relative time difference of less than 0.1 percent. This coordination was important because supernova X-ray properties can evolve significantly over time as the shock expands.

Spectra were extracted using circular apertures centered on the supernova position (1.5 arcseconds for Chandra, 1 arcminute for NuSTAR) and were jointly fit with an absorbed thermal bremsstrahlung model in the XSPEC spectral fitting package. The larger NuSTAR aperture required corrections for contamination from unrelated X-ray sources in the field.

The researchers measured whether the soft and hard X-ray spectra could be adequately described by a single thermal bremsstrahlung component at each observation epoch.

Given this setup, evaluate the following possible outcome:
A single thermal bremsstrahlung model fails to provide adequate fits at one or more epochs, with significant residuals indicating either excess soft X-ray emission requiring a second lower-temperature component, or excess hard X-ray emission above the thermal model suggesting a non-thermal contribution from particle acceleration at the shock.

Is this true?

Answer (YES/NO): NO